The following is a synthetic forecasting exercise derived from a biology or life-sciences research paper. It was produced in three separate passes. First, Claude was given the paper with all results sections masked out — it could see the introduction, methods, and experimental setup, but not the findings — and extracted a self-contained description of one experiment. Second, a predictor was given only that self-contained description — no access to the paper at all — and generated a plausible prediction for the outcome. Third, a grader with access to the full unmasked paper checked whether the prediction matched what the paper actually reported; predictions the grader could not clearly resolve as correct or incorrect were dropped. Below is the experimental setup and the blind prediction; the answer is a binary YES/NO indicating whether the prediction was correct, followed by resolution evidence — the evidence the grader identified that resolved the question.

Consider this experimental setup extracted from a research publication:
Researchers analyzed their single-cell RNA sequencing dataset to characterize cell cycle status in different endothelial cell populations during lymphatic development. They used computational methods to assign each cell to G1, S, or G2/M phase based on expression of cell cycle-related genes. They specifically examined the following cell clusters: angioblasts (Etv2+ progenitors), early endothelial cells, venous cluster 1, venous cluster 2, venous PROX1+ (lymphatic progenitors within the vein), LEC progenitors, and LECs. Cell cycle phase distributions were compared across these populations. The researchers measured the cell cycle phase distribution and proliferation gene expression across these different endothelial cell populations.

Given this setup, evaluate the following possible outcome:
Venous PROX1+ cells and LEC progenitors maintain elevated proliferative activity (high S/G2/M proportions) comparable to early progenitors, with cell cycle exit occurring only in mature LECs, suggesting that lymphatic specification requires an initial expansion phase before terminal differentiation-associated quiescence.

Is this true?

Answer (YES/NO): NO